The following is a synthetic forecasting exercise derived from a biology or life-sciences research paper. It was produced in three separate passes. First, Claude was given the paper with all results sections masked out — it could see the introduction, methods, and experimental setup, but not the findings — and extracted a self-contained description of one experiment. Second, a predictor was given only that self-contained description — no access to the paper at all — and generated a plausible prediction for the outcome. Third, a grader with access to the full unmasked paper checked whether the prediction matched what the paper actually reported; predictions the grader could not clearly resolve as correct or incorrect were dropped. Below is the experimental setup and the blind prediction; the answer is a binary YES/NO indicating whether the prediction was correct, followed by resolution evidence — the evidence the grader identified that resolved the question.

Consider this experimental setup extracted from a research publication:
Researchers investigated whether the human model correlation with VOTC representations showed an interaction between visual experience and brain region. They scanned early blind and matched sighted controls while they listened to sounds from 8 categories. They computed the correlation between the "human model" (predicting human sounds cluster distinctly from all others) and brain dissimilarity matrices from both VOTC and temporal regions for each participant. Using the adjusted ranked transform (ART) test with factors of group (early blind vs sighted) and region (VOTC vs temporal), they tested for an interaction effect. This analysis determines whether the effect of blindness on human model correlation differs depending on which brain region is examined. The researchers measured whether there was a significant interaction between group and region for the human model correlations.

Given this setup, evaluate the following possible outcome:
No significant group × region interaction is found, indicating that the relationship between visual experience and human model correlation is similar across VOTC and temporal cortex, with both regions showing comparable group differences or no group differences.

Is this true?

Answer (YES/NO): NO